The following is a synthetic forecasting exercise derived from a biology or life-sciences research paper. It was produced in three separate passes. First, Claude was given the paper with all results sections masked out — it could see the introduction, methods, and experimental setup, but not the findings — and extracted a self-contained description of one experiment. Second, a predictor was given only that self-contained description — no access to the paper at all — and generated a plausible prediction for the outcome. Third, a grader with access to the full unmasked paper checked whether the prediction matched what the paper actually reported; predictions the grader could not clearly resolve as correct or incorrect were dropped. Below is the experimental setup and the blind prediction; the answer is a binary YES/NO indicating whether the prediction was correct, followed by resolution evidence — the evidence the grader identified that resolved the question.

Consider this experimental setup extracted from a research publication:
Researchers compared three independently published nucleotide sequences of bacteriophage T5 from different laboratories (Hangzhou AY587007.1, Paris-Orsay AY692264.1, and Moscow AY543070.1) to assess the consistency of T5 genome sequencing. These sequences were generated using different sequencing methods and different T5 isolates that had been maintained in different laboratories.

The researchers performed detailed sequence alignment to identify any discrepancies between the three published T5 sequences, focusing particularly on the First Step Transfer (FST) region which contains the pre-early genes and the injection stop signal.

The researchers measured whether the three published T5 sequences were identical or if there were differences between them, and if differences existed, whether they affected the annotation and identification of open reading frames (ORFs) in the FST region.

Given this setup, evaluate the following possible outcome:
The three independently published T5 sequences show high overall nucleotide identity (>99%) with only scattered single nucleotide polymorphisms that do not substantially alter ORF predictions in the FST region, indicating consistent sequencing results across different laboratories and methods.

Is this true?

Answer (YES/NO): NO